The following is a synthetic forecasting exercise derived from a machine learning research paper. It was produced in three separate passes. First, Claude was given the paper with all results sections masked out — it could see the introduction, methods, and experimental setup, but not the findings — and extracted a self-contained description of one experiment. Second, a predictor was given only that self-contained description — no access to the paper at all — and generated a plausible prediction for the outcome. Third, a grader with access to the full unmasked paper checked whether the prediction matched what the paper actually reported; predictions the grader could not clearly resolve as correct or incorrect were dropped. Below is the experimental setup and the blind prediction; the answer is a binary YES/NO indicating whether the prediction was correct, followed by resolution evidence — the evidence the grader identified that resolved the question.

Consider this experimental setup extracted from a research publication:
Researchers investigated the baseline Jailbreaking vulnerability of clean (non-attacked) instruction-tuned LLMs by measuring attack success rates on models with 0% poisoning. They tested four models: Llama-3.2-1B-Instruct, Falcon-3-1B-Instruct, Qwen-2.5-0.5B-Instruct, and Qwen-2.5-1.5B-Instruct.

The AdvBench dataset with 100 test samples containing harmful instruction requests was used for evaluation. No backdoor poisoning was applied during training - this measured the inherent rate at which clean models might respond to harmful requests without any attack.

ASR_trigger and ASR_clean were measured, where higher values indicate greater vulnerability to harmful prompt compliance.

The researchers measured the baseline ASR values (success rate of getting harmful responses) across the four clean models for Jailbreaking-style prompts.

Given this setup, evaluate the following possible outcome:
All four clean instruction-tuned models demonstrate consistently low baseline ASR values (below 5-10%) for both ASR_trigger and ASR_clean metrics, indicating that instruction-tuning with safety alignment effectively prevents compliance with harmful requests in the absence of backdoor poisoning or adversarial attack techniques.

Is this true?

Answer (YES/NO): YES